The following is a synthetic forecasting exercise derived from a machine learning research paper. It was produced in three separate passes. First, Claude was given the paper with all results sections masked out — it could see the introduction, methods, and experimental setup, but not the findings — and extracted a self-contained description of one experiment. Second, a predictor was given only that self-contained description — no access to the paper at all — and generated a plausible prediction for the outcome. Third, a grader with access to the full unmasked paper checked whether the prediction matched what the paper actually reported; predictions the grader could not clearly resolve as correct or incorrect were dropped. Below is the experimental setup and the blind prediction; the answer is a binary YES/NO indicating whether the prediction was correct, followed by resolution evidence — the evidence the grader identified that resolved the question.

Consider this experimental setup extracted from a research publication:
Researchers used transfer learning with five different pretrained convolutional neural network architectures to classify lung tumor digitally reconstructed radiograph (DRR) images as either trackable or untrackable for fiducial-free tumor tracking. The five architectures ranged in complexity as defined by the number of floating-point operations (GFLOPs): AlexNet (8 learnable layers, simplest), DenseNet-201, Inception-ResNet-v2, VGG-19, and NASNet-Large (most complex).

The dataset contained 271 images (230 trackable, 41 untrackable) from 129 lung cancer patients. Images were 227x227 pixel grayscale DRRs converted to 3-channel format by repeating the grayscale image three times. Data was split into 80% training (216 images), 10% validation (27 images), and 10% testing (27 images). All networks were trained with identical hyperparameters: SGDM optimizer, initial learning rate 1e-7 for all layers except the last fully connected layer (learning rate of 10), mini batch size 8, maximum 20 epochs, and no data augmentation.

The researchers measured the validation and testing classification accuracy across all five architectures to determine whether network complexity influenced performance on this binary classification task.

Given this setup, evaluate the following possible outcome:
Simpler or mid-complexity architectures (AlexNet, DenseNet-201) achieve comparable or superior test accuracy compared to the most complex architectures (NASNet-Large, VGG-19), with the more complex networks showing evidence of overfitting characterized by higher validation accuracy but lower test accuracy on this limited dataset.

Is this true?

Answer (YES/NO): NO